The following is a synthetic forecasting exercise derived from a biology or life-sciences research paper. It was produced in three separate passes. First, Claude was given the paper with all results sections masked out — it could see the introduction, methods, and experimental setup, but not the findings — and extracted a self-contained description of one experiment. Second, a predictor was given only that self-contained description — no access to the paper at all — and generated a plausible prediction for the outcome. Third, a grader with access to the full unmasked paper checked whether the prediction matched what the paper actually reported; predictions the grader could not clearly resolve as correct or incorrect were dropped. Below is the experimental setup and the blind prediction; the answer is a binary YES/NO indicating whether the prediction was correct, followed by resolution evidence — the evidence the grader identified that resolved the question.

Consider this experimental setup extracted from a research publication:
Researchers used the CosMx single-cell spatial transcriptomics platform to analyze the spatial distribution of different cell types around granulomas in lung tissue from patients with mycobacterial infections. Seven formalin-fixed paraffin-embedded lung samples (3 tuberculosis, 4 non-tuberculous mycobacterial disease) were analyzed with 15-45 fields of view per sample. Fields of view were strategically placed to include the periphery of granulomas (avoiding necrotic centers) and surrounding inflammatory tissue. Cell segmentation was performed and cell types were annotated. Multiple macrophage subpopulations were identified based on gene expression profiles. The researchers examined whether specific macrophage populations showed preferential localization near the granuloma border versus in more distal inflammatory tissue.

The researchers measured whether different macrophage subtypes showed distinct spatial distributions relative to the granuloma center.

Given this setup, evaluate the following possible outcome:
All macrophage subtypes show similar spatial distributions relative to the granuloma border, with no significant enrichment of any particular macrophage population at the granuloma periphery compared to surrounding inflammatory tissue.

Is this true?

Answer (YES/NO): NO